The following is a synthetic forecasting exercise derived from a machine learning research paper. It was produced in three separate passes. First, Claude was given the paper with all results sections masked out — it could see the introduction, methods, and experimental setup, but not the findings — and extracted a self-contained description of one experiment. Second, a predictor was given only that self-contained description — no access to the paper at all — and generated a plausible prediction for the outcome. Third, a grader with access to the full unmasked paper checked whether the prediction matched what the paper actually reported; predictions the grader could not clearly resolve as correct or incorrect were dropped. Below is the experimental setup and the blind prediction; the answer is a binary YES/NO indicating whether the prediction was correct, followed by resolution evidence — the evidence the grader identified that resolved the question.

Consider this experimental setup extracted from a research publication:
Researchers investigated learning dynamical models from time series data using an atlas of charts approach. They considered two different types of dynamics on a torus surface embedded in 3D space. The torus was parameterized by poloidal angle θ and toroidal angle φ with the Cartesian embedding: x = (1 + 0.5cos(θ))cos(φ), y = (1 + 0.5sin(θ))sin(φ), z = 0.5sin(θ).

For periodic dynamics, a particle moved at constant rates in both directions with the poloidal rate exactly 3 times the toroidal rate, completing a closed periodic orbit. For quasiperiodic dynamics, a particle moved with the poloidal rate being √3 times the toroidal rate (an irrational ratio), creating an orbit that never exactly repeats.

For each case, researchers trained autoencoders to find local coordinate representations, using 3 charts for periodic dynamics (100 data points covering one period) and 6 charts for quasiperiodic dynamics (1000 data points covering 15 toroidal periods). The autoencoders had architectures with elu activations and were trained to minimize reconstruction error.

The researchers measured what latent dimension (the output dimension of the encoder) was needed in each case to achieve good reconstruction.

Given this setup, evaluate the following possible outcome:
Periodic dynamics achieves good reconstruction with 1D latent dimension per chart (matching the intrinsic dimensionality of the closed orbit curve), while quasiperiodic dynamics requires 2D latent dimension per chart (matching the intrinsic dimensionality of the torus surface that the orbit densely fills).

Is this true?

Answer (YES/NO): YES